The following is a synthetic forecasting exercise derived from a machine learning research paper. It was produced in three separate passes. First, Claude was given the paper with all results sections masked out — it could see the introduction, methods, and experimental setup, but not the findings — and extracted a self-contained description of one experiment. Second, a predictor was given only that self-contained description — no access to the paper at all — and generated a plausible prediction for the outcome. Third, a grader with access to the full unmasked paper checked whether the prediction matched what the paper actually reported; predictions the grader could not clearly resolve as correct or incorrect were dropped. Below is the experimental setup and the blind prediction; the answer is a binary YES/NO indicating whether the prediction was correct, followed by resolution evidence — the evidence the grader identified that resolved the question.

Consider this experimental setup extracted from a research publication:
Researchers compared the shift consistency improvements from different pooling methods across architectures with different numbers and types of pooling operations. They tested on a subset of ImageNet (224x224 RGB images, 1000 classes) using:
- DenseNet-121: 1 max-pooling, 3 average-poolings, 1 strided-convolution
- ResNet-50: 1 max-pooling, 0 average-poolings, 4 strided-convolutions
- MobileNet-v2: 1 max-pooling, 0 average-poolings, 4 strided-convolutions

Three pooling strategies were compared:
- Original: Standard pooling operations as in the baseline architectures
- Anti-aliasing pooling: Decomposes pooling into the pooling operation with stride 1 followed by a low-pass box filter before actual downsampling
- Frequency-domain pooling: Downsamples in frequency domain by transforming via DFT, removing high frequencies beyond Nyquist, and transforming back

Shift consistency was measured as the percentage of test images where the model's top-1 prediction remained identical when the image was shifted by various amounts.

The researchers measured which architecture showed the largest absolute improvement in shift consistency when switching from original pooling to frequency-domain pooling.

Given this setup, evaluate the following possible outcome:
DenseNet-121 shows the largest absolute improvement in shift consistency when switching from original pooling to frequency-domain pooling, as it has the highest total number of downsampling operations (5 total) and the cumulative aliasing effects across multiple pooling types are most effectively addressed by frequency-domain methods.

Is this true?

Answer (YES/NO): NO